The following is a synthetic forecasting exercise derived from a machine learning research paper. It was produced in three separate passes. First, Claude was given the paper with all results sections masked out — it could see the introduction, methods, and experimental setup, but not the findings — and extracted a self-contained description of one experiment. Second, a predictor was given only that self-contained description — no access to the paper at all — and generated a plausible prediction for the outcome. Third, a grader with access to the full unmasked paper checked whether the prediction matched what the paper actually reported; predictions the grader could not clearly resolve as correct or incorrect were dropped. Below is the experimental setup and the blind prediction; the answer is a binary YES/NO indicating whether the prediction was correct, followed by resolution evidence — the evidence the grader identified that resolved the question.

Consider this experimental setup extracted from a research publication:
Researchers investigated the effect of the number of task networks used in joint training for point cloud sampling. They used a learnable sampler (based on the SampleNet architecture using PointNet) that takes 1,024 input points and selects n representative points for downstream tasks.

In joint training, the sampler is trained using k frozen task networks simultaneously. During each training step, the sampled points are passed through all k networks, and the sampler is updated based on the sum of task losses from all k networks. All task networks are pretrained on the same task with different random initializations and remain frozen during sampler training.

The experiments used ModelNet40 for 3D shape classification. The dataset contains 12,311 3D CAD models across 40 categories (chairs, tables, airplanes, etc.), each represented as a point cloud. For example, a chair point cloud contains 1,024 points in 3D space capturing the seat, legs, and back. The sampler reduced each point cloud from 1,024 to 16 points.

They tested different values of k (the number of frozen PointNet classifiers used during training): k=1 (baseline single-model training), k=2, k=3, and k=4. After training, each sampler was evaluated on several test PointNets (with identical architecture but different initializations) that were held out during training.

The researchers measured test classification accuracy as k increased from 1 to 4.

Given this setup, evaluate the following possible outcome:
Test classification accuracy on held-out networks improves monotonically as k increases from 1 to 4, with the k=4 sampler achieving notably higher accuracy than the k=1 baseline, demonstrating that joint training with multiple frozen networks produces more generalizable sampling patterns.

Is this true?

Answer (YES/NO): YES